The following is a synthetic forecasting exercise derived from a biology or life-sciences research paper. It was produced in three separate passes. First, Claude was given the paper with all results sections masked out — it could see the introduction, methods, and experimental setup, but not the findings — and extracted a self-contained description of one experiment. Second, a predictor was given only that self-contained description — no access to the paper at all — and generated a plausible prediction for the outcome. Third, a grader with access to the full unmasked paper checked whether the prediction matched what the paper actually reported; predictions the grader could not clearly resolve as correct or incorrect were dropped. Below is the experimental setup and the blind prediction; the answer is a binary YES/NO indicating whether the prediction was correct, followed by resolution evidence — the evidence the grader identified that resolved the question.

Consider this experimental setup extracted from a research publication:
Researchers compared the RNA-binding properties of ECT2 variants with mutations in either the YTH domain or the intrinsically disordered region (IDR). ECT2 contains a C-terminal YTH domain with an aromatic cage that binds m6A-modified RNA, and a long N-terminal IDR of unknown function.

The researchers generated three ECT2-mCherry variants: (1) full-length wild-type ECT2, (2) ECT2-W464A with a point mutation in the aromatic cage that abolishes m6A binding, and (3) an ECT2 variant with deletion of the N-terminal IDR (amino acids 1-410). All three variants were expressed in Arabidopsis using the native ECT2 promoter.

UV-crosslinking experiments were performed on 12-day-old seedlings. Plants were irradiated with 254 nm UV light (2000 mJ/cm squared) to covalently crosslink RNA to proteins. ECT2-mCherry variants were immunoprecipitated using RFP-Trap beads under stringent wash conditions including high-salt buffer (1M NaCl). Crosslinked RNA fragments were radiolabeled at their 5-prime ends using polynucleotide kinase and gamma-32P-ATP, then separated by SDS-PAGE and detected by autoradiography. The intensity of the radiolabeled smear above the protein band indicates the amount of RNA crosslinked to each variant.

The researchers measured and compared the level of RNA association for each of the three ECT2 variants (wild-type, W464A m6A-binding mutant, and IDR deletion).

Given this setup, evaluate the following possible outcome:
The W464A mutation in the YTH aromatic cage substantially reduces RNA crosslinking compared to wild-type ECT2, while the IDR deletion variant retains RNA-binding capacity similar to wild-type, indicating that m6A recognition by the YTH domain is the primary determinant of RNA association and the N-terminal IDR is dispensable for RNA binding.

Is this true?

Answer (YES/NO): NO